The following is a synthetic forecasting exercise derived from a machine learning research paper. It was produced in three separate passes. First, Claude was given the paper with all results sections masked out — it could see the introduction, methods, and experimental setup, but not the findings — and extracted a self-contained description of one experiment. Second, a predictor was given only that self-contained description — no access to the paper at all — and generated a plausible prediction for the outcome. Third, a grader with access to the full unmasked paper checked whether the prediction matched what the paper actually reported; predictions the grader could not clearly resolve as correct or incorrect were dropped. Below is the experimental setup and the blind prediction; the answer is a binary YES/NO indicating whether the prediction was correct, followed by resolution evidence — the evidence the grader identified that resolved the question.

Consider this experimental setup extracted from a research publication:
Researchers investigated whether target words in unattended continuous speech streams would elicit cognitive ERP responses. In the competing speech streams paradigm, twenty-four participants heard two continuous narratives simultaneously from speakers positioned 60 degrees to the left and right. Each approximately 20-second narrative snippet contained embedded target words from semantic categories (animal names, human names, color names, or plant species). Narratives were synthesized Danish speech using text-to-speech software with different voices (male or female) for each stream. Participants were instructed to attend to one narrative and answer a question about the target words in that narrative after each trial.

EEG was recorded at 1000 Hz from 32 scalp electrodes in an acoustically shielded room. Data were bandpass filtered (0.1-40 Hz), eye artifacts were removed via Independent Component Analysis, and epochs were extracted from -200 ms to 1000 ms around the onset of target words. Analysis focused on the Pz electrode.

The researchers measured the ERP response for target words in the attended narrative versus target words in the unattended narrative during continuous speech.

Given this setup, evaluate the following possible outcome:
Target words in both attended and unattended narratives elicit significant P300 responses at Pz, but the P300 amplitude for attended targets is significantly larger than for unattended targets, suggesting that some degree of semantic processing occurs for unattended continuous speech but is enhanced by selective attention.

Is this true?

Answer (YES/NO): NO